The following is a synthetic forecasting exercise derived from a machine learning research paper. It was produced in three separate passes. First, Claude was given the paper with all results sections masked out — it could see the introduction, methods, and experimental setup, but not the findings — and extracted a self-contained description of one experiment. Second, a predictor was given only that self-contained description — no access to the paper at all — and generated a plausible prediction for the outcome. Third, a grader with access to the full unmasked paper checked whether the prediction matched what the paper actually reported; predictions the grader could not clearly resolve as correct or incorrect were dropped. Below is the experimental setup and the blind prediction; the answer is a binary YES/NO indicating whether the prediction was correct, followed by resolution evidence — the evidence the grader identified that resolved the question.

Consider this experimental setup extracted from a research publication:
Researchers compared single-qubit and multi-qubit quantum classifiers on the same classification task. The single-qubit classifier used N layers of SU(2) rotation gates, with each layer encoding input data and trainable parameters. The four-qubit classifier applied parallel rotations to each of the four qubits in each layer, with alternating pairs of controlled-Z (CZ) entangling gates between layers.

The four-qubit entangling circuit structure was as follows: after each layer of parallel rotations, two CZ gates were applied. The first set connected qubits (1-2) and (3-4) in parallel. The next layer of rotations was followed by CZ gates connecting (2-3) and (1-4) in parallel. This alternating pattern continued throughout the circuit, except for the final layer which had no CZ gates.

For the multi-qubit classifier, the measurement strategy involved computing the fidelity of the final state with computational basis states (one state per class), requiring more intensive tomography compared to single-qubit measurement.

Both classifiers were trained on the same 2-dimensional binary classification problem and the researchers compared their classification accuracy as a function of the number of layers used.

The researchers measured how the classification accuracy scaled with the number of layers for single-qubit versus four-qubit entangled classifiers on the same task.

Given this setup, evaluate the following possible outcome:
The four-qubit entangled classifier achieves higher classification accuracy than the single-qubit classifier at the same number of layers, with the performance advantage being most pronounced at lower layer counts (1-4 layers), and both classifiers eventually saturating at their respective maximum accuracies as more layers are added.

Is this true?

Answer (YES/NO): NO